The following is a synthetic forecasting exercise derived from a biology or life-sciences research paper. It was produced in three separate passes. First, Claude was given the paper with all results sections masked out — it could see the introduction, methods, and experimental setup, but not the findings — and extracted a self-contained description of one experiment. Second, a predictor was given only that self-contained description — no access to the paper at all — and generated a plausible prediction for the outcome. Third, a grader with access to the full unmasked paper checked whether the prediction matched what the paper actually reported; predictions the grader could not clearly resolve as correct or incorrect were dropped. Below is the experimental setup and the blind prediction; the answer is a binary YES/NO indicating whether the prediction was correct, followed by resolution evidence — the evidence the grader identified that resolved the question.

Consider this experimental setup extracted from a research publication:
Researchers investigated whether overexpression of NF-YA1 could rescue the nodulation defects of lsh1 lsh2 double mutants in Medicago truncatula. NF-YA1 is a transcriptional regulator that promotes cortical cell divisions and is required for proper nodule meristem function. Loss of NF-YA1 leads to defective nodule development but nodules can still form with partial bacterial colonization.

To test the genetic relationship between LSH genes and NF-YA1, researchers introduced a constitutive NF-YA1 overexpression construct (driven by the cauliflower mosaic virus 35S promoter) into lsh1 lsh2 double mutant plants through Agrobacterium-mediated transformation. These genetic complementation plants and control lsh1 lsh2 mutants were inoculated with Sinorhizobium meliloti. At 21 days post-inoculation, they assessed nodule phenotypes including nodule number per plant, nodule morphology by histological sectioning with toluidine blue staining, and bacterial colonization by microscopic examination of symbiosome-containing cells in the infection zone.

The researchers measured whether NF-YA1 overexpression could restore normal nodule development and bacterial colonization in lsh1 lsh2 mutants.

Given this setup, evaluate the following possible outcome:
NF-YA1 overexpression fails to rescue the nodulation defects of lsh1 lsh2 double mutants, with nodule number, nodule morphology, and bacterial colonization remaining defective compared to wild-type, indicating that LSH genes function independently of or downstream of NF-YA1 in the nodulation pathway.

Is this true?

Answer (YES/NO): NO